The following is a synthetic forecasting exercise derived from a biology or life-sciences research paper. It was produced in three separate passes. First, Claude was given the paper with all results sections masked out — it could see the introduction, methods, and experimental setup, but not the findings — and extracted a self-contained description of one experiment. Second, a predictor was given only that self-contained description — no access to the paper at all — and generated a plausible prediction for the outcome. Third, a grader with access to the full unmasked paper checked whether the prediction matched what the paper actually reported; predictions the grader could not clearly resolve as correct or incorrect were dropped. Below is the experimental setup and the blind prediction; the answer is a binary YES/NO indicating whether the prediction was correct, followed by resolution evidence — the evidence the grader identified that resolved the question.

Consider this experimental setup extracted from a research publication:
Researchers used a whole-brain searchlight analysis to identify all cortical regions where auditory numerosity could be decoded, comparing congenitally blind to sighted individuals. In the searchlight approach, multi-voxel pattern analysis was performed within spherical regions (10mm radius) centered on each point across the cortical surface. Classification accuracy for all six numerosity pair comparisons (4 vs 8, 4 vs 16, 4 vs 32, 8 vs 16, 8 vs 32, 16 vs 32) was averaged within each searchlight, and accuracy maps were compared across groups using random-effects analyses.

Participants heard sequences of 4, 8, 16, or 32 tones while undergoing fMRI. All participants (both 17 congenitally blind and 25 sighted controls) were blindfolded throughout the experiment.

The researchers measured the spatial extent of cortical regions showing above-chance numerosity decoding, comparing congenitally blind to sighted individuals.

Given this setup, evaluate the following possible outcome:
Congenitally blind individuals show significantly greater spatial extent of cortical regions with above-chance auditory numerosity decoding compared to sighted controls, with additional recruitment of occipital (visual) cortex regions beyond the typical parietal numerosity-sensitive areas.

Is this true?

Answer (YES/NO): NO